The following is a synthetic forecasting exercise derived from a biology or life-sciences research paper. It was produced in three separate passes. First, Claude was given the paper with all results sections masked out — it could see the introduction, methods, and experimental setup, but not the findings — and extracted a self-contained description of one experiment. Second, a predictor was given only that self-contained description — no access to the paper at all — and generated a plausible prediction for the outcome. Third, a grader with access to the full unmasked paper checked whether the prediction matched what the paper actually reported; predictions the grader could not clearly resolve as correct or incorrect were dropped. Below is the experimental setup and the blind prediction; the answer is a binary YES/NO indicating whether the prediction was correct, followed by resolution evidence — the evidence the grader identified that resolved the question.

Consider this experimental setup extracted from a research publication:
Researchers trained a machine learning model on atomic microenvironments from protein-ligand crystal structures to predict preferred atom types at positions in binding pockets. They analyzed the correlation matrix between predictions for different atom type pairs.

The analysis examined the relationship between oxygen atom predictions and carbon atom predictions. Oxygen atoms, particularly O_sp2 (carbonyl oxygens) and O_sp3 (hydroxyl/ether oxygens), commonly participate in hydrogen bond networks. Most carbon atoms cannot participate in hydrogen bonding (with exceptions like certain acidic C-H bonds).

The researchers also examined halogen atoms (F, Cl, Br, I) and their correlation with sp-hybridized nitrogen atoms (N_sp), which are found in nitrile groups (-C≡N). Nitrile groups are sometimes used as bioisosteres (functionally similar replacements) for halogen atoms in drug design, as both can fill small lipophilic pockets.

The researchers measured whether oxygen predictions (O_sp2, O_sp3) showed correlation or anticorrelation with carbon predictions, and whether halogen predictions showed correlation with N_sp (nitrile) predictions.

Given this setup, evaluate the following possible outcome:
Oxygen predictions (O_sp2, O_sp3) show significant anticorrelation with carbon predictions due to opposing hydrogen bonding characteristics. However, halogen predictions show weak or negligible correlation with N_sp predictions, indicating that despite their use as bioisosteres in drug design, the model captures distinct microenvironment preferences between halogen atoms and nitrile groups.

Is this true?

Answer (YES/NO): NO